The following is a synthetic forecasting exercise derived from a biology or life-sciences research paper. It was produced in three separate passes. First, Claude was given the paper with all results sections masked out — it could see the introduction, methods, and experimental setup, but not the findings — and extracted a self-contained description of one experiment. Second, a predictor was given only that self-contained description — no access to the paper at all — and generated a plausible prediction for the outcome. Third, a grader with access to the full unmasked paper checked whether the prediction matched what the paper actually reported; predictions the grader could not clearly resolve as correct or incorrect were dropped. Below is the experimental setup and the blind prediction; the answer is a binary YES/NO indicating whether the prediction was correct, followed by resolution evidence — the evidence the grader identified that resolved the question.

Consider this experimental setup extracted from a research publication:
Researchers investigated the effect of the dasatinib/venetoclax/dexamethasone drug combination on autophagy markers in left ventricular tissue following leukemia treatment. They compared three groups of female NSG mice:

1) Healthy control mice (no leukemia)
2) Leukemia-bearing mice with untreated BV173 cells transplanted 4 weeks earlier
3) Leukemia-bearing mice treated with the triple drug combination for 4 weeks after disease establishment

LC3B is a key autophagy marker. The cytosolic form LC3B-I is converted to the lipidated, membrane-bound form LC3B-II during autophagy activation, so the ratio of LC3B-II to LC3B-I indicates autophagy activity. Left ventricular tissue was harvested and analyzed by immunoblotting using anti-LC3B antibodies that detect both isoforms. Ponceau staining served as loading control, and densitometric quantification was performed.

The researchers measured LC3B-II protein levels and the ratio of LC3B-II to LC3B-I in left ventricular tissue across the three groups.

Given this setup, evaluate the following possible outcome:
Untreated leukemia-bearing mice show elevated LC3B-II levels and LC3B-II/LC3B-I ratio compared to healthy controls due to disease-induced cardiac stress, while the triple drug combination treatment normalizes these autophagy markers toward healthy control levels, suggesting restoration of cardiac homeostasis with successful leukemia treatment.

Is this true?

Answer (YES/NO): YES